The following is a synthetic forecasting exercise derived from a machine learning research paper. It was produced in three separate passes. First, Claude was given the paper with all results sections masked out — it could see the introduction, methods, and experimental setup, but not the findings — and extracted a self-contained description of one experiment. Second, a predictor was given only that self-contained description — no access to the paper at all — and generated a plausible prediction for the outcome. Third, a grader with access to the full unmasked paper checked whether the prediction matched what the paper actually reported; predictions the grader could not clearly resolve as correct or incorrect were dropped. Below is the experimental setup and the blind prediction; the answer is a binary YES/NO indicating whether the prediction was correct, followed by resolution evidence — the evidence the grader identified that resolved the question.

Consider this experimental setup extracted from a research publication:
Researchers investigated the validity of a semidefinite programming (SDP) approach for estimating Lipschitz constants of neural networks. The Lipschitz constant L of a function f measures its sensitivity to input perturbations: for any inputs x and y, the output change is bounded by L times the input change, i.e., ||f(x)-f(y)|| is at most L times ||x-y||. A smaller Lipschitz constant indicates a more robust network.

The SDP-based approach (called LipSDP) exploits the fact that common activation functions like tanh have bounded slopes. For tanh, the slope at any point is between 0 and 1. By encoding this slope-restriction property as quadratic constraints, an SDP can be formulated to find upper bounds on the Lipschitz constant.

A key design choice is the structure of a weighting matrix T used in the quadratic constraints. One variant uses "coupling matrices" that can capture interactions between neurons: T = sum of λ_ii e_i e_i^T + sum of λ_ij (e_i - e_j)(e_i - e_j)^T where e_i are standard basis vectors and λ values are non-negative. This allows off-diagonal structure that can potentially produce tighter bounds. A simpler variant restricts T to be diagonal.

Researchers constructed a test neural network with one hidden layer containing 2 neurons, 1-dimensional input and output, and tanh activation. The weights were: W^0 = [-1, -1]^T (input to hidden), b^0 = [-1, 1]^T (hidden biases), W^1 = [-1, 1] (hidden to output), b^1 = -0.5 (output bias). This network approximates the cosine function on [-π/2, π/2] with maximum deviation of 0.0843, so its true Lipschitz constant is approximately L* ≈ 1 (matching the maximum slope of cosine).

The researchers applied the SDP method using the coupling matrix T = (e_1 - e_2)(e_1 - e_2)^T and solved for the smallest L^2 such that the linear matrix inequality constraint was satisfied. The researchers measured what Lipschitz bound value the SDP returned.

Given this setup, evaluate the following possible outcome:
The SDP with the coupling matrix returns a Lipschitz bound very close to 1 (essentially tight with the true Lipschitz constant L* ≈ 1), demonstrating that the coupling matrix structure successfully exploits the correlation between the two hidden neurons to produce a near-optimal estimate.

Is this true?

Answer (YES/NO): NO